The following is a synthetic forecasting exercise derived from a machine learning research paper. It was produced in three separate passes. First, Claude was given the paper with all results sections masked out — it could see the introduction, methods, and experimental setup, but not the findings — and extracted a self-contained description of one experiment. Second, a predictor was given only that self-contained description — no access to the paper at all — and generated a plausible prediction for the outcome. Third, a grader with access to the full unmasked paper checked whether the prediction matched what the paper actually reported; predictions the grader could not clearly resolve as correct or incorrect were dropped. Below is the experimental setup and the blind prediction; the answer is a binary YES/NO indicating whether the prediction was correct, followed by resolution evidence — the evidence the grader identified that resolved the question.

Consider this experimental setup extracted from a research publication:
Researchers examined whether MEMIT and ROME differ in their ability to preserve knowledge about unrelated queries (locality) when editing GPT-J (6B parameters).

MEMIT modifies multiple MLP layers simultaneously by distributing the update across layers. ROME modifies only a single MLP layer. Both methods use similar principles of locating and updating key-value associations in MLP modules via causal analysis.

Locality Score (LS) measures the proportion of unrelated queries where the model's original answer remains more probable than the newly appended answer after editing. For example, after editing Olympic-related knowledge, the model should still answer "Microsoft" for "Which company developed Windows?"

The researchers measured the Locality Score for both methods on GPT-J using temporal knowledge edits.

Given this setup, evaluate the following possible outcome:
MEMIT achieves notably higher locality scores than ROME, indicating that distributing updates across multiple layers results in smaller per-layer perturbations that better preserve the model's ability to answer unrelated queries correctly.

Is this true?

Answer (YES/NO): YES